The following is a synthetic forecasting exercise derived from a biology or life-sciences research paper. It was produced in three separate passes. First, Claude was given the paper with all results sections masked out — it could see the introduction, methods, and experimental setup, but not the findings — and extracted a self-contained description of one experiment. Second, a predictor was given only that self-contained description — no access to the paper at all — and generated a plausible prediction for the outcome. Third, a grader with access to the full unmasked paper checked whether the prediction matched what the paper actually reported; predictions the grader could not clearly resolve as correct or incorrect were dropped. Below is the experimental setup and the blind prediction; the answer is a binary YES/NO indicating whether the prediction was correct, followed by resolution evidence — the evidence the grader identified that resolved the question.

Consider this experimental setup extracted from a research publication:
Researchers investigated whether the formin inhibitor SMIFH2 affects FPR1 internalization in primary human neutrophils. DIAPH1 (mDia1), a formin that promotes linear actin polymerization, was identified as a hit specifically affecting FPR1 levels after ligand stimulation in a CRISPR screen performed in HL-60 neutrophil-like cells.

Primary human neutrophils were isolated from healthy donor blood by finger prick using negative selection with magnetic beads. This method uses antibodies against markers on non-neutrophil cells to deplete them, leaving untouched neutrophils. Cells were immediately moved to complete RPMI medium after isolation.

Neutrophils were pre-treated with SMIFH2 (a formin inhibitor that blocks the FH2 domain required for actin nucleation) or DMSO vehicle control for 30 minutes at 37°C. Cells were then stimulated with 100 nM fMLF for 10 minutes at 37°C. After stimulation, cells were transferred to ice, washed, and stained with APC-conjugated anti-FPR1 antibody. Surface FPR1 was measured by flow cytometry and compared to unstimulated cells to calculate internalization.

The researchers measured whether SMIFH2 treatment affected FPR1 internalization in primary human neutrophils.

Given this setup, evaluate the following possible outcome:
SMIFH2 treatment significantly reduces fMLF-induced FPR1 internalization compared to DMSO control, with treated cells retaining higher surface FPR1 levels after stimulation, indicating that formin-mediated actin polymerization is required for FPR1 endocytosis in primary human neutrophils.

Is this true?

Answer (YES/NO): YES